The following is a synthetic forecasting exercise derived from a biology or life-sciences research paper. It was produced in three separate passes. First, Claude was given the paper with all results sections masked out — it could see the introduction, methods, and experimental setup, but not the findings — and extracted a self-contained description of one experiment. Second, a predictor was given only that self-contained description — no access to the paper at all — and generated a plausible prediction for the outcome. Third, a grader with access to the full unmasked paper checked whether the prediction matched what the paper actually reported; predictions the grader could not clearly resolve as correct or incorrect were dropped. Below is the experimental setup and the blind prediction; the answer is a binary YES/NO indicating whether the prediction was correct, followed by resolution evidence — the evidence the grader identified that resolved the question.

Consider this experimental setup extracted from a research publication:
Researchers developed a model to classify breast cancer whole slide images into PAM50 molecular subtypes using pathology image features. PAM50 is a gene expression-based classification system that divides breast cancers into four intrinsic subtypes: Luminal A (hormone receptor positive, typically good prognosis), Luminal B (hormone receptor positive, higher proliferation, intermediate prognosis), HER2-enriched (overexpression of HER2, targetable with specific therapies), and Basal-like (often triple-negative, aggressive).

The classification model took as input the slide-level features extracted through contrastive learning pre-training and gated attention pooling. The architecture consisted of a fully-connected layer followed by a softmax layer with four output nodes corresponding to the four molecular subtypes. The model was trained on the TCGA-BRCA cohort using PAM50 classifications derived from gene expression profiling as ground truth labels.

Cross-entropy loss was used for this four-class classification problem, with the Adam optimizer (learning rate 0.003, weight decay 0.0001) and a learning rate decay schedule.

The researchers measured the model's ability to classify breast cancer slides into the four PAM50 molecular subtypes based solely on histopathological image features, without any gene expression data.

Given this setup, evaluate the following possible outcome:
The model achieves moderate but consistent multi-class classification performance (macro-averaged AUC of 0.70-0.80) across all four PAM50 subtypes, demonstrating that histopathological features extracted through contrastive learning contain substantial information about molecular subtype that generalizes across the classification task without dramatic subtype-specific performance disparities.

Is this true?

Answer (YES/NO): NO